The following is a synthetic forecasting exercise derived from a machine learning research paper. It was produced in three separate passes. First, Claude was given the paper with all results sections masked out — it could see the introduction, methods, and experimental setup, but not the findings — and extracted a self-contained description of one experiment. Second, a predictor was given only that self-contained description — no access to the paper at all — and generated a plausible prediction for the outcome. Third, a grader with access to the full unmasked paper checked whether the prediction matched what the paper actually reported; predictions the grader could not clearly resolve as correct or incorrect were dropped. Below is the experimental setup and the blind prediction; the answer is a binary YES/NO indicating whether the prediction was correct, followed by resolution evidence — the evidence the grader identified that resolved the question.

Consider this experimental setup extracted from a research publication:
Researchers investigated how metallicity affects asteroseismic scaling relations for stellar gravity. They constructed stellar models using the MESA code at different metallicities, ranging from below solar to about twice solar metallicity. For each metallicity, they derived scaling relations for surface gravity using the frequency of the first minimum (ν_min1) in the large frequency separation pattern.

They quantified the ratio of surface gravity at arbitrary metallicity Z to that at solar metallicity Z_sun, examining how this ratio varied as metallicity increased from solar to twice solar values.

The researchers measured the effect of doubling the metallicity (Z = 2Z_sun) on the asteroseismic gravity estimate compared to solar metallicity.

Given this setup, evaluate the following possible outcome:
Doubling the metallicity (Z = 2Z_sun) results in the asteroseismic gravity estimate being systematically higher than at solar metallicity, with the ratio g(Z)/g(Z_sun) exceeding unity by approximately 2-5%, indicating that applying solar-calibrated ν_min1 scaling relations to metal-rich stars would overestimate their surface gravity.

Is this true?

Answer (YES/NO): NO